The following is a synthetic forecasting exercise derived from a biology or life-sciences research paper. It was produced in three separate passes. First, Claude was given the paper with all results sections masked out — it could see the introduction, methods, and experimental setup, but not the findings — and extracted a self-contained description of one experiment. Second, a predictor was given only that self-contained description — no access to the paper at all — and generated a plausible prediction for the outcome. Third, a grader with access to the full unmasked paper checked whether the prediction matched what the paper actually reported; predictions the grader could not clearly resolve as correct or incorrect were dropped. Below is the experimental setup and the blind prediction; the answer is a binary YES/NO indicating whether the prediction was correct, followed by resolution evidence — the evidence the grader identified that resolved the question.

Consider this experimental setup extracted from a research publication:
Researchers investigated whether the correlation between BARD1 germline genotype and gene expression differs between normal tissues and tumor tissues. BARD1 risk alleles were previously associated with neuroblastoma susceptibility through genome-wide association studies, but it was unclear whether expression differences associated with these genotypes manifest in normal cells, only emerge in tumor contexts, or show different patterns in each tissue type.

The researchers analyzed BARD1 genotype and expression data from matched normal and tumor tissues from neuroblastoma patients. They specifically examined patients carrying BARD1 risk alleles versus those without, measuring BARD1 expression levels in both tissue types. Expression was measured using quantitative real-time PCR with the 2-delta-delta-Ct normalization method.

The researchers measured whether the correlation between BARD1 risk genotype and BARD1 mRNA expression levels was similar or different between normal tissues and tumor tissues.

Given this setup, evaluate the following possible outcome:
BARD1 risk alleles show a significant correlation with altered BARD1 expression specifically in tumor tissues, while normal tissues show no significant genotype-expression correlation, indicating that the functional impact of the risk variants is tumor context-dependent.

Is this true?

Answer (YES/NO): NO